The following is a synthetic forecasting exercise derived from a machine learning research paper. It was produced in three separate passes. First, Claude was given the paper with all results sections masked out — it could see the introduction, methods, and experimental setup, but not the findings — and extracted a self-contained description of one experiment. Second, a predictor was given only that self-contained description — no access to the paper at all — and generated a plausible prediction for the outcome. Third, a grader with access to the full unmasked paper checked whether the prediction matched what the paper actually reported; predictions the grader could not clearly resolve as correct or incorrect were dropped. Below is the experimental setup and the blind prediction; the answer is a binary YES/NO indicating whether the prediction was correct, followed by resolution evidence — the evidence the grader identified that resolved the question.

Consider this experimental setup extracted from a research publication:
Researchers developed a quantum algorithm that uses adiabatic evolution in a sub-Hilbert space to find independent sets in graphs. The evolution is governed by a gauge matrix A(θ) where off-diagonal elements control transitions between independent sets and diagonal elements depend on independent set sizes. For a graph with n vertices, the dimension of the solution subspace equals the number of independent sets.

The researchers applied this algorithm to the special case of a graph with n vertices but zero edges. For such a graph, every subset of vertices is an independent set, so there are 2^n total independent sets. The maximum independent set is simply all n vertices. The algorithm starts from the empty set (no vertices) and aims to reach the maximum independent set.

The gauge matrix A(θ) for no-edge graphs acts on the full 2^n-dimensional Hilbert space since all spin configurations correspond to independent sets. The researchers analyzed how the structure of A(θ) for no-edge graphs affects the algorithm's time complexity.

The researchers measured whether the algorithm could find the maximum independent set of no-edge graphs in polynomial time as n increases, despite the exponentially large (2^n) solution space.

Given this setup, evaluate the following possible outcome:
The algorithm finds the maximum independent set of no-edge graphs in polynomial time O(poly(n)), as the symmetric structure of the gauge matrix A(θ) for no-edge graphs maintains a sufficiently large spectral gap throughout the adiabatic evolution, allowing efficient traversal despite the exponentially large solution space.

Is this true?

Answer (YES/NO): YES